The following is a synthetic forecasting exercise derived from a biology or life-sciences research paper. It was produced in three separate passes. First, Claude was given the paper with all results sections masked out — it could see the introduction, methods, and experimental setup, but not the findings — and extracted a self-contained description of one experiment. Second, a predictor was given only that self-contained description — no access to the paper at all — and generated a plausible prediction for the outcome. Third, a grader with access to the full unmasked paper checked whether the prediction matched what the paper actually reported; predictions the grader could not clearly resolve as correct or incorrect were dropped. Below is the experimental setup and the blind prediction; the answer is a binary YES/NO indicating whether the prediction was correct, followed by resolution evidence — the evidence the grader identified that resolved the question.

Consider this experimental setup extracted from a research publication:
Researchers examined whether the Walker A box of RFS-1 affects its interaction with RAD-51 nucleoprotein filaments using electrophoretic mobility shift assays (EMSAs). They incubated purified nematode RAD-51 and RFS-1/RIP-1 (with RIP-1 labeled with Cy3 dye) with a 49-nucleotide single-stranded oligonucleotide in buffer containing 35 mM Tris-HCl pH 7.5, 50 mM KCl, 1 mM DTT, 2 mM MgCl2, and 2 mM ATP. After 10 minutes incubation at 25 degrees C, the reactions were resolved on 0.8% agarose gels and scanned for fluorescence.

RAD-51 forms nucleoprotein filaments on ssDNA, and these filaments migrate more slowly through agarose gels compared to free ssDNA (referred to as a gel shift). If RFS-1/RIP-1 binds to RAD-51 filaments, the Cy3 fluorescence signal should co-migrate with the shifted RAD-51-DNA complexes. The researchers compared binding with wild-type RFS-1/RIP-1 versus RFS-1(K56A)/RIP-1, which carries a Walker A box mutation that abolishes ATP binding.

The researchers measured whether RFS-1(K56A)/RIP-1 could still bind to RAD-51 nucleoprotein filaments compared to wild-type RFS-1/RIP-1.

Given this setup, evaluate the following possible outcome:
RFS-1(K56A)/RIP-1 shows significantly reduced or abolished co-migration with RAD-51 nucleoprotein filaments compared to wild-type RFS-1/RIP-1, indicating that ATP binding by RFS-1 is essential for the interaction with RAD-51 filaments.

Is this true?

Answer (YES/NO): NO